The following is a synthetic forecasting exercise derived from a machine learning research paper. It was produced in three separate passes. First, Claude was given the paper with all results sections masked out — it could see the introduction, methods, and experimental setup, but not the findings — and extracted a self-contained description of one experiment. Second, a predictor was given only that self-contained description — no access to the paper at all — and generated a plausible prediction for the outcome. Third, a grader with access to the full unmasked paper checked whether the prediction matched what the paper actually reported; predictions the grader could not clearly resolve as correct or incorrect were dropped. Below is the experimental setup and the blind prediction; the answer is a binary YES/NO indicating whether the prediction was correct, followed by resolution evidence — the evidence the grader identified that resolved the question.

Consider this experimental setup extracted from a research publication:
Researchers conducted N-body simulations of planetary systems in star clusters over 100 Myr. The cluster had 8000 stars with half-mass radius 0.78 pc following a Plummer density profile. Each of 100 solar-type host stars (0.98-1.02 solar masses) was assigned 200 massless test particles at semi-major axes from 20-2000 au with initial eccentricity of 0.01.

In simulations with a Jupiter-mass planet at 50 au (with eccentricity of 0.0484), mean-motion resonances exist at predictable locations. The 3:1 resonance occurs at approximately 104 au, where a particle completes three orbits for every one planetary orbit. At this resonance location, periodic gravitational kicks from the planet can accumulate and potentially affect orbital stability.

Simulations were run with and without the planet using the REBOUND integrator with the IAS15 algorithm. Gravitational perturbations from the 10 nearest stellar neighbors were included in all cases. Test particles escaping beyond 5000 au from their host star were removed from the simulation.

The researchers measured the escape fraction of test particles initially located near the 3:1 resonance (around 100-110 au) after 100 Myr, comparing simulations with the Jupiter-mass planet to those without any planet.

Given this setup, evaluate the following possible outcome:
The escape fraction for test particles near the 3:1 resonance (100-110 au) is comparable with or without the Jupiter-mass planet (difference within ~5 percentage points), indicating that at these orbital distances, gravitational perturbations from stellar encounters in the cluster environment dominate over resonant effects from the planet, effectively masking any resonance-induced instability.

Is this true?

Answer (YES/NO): NO